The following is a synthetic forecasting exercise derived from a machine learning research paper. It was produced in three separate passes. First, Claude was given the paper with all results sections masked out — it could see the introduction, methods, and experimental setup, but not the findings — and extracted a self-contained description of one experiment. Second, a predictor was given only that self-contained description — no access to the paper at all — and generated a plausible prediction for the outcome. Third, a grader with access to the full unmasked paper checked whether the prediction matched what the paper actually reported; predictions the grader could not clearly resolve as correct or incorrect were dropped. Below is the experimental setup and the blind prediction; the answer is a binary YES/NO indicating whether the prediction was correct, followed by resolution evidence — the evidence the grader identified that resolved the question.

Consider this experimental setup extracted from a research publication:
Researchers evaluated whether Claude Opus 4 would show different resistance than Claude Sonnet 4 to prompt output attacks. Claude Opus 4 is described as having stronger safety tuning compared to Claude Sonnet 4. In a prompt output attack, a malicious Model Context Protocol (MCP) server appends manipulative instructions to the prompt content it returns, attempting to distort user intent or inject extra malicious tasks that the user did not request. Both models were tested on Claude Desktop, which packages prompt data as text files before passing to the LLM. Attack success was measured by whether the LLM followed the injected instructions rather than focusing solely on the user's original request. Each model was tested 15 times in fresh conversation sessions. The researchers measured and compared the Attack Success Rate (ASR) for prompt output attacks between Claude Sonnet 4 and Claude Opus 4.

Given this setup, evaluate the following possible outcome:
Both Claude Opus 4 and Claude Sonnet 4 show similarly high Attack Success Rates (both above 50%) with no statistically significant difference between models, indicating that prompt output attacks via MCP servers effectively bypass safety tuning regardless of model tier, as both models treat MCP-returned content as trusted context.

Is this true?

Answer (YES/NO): NO